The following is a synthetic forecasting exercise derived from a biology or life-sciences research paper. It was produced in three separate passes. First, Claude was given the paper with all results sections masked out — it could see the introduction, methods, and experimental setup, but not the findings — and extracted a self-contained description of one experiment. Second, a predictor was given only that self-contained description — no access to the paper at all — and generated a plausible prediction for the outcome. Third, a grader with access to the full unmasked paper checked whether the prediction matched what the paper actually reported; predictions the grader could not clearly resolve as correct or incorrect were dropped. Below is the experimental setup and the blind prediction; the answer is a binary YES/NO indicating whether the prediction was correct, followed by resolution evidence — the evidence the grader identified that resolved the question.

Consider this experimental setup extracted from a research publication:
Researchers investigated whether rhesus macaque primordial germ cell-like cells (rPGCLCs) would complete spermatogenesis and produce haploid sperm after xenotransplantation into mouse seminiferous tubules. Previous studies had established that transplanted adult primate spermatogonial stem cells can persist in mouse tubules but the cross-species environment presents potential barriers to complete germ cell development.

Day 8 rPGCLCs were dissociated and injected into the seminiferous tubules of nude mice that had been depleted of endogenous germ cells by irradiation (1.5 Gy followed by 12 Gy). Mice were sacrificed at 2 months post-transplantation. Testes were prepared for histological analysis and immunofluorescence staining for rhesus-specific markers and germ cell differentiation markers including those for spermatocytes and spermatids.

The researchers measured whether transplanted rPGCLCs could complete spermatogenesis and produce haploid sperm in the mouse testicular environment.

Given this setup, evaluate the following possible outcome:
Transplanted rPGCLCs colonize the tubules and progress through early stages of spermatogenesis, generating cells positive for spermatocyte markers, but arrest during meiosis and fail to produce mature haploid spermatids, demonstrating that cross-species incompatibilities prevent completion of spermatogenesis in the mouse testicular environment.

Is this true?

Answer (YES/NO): NO